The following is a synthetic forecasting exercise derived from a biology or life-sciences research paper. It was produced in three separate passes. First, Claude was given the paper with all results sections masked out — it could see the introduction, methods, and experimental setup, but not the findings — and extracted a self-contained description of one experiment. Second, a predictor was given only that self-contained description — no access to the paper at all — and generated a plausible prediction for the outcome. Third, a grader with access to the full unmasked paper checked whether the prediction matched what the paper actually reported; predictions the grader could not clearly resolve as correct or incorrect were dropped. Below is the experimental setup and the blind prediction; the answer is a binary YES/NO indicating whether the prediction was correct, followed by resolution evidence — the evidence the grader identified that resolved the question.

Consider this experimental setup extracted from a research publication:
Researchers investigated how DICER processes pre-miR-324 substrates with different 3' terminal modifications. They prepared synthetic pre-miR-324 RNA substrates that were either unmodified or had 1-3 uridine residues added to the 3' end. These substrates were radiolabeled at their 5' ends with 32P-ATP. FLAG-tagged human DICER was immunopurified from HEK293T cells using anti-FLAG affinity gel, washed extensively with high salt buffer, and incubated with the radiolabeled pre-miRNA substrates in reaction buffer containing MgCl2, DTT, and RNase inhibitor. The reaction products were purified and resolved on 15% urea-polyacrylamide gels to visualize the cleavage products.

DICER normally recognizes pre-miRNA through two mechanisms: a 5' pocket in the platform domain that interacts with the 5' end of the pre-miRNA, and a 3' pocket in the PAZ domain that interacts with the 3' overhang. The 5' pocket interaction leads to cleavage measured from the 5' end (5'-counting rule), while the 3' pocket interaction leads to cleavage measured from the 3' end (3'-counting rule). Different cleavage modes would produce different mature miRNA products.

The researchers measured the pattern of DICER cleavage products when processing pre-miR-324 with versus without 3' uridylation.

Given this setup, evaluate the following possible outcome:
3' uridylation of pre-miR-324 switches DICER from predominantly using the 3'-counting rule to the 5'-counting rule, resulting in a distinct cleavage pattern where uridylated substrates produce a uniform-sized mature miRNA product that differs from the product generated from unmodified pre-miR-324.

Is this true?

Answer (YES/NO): NO